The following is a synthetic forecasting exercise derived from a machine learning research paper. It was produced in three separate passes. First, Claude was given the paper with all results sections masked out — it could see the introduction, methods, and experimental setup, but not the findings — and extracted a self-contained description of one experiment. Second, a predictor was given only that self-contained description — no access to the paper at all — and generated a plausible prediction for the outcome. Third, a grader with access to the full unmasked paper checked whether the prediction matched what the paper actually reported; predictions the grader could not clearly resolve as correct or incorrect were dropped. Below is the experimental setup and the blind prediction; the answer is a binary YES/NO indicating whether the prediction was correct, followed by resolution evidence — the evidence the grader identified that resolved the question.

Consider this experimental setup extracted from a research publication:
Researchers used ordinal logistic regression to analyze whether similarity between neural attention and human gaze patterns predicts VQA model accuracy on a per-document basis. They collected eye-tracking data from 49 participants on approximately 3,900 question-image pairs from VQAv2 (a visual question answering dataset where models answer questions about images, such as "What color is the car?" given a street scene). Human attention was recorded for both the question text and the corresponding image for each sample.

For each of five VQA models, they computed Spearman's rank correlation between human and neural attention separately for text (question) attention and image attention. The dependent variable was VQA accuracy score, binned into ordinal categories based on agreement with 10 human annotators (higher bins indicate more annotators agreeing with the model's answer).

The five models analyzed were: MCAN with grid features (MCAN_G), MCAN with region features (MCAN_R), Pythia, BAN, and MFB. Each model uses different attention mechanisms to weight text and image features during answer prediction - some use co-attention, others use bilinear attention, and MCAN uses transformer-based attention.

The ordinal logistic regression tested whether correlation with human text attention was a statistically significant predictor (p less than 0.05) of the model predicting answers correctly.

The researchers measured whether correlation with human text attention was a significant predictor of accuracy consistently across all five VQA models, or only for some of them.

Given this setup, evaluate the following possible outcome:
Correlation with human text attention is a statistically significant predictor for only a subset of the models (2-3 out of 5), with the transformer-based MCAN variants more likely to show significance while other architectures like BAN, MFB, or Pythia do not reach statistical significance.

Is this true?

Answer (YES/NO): NO